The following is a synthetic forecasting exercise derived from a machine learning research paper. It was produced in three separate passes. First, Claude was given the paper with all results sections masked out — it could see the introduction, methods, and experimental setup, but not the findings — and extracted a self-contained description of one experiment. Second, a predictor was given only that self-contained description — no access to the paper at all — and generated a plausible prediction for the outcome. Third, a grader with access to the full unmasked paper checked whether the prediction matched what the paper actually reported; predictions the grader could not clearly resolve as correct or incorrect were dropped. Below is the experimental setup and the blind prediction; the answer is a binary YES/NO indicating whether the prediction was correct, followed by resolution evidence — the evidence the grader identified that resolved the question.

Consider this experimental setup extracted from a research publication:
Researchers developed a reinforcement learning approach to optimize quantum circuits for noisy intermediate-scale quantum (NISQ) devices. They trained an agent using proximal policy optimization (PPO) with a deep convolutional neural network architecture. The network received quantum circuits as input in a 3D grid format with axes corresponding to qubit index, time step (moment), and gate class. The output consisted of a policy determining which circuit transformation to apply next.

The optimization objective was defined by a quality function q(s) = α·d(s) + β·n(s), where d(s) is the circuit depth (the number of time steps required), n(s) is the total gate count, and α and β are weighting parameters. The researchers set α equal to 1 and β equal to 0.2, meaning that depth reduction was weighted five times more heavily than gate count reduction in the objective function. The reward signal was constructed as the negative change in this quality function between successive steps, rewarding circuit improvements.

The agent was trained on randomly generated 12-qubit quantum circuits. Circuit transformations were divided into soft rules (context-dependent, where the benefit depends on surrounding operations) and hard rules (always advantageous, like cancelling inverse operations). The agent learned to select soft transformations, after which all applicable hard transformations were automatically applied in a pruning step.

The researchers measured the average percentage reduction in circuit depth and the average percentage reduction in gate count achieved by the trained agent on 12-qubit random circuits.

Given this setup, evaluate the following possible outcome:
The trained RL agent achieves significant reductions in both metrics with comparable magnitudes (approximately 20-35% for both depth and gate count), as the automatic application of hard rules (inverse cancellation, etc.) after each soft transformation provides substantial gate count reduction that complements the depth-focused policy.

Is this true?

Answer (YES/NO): NO